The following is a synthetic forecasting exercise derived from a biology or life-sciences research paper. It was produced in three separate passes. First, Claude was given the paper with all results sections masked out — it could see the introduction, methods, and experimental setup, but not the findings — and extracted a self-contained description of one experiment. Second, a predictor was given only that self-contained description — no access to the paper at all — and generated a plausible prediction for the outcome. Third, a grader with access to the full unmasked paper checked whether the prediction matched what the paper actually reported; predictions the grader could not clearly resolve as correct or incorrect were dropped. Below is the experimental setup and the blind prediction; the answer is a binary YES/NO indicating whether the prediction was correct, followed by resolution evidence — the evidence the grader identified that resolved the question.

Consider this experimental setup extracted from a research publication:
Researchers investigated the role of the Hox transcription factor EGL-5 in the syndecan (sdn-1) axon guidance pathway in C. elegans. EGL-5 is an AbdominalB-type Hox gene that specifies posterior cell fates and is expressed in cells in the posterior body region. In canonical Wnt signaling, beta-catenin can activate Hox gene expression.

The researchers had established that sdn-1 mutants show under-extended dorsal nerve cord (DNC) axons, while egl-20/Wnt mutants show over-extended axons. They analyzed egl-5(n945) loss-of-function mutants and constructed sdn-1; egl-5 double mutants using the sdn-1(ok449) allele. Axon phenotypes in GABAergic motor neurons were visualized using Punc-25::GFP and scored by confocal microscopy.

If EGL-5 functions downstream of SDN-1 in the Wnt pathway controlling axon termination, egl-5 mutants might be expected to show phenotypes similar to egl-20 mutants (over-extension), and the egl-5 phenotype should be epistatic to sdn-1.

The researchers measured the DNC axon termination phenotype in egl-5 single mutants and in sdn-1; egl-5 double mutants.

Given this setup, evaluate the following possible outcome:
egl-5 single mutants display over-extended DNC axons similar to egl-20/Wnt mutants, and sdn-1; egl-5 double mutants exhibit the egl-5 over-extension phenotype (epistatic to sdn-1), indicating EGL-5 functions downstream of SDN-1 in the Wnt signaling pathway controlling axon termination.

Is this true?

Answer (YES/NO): NO